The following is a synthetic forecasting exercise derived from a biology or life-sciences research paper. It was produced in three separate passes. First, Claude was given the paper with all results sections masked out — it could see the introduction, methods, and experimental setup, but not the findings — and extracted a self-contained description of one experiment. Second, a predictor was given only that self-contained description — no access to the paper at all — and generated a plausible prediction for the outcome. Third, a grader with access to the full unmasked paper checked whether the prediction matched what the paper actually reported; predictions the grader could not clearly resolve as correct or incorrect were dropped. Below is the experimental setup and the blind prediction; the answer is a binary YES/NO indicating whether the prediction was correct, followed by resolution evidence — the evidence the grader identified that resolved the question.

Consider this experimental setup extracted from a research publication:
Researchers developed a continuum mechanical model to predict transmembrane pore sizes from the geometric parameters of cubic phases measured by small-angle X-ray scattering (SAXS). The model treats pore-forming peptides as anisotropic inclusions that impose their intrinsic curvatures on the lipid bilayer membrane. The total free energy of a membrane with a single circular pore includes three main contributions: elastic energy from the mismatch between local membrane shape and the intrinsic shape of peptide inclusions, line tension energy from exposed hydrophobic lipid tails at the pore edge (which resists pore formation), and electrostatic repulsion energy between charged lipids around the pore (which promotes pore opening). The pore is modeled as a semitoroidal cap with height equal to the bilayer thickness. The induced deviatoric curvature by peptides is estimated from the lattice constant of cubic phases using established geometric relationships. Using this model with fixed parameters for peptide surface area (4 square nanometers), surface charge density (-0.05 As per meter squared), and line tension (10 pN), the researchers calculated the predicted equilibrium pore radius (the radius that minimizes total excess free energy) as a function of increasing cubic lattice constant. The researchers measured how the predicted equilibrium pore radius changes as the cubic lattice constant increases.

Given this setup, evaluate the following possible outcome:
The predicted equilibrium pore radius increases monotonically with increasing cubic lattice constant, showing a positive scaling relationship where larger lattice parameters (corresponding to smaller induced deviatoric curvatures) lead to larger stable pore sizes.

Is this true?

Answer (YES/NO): NO